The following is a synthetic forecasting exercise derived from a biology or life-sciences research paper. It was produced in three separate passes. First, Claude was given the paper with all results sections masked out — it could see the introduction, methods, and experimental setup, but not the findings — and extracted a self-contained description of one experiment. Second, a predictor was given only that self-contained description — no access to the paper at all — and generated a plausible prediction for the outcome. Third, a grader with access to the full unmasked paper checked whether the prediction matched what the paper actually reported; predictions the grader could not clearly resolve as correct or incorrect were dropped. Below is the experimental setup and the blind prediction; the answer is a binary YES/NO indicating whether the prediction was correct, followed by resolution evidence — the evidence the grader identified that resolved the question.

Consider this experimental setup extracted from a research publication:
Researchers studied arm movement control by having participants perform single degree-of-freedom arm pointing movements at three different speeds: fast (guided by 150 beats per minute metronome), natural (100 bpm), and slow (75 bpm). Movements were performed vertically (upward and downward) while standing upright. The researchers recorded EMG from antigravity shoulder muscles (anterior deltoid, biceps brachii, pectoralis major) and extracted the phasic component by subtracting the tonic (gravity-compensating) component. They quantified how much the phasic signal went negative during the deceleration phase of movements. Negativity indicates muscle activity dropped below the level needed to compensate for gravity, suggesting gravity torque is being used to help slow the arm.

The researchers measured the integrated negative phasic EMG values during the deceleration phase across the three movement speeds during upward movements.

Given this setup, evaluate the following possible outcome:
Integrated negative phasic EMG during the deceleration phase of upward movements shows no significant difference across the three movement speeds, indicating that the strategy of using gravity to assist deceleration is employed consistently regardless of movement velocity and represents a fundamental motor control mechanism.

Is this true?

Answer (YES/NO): NO